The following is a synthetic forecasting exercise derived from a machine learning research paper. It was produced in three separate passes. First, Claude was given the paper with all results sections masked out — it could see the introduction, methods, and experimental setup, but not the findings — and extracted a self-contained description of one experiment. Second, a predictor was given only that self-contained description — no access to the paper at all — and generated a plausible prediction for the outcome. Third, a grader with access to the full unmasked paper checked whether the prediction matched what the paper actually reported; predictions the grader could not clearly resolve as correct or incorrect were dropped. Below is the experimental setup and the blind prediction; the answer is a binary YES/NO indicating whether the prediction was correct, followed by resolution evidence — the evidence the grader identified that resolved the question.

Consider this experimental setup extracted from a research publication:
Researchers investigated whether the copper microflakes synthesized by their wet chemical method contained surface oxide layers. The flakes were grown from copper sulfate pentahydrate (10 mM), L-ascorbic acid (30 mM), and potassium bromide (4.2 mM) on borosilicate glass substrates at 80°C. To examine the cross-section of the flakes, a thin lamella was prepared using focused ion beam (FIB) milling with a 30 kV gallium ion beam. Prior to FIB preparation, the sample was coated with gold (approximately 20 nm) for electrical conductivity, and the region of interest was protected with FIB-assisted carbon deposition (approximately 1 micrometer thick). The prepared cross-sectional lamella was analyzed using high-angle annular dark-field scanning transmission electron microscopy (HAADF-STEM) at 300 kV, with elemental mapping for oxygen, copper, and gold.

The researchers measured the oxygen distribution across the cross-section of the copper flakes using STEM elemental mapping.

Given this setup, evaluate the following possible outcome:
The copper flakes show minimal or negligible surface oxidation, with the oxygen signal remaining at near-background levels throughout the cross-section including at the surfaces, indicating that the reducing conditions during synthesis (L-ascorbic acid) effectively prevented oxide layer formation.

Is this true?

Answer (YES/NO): NO